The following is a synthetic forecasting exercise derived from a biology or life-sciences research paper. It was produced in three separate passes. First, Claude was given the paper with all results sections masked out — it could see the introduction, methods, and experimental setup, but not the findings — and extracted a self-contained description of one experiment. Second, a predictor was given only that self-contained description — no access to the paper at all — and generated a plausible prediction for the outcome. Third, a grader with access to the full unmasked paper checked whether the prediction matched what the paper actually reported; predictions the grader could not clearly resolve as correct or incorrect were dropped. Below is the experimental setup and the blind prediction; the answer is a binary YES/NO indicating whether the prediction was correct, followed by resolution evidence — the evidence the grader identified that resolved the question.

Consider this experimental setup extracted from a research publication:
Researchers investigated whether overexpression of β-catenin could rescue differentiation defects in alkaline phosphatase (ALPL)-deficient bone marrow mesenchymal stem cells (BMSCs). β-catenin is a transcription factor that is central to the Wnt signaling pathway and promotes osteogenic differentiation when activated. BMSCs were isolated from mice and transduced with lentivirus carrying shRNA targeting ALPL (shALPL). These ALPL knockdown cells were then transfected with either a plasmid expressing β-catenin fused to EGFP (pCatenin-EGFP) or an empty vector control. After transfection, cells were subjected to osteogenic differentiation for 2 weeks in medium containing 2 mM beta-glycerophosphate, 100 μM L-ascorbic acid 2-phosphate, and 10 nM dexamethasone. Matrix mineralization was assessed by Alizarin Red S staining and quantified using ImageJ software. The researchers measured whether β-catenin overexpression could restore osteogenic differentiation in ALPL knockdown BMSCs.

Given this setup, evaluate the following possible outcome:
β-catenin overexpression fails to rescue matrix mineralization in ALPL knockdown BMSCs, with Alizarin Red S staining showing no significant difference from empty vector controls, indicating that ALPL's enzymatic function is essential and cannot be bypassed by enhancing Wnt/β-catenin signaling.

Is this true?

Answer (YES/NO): NO